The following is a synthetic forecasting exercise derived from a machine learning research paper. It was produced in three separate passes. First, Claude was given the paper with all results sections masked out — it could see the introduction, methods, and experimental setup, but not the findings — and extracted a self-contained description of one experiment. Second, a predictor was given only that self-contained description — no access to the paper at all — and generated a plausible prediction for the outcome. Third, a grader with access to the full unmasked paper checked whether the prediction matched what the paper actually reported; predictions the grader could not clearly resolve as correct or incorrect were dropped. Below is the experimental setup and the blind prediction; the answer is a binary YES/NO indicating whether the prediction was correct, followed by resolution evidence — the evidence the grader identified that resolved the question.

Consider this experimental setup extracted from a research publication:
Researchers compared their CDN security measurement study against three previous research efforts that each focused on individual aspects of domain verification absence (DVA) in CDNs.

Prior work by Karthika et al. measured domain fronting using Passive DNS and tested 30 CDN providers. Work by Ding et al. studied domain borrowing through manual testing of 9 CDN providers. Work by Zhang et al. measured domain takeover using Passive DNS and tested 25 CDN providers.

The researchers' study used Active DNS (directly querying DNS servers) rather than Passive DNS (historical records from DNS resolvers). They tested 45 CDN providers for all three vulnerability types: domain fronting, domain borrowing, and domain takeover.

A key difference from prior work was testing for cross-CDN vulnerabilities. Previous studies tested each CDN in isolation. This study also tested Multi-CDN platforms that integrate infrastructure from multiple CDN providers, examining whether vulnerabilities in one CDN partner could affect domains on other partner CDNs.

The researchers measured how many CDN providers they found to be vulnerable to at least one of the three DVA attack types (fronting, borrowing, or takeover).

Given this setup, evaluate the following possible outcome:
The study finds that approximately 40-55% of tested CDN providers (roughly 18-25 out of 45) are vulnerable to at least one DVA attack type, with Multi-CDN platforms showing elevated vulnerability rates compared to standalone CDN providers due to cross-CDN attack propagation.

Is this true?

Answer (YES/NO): NO